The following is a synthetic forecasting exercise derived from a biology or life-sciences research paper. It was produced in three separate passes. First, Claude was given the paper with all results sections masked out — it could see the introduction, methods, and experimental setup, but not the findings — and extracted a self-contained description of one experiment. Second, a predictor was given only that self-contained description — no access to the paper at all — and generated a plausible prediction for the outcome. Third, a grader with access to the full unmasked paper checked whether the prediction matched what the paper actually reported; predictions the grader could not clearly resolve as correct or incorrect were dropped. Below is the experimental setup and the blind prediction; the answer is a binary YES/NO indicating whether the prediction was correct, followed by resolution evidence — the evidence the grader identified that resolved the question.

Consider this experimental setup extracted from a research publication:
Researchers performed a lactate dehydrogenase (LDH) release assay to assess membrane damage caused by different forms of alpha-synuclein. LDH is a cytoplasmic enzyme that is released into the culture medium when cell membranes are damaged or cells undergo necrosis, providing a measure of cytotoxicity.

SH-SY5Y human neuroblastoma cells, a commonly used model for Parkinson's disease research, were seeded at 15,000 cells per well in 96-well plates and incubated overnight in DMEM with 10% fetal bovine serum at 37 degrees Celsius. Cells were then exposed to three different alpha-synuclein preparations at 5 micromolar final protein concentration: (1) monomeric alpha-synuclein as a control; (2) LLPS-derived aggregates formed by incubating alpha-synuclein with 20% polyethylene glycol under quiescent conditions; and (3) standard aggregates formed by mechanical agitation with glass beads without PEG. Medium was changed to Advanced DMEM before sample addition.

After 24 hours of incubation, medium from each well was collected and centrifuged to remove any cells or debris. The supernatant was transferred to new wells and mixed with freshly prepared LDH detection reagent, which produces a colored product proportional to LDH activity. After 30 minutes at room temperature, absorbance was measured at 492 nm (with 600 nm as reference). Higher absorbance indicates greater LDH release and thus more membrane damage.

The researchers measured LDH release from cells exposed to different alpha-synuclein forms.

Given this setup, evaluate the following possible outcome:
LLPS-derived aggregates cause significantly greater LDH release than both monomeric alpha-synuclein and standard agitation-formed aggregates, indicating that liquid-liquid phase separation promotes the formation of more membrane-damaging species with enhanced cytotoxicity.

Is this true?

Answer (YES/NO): NO